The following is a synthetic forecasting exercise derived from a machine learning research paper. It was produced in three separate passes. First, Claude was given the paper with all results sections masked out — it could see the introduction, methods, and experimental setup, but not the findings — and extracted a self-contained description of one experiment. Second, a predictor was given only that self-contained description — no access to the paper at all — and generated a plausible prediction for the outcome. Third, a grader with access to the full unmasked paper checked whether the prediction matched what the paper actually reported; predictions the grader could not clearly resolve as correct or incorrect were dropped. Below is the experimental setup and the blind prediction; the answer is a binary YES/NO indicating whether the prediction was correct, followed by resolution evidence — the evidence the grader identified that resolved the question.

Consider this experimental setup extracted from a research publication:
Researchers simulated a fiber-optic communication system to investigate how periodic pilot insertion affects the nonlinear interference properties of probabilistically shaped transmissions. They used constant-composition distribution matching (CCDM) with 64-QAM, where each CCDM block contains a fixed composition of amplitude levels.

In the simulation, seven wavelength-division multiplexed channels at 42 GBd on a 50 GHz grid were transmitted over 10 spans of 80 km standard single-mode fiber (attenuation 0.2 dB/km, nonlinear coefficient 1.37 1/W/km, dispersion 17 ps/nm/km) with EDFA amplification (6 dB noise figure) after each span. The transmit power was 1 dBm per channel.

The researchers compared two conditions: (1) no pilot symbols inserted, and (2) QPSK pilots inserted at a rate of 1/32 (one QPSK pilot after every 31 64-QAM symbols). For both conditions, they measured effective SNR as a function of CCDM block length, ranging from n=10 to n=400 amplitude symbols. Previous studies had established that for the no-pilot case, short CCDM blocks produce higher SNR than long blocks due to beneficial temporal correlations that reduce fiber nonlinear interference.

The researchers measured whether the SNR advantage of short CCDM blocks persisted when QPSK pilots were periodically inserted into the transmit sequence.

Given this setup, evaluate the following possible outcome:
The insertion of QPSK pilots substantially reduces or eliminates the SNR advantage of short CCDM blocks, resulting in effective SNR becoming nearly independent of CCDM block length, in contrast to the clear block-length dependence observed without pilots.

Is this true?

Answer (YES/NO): NO